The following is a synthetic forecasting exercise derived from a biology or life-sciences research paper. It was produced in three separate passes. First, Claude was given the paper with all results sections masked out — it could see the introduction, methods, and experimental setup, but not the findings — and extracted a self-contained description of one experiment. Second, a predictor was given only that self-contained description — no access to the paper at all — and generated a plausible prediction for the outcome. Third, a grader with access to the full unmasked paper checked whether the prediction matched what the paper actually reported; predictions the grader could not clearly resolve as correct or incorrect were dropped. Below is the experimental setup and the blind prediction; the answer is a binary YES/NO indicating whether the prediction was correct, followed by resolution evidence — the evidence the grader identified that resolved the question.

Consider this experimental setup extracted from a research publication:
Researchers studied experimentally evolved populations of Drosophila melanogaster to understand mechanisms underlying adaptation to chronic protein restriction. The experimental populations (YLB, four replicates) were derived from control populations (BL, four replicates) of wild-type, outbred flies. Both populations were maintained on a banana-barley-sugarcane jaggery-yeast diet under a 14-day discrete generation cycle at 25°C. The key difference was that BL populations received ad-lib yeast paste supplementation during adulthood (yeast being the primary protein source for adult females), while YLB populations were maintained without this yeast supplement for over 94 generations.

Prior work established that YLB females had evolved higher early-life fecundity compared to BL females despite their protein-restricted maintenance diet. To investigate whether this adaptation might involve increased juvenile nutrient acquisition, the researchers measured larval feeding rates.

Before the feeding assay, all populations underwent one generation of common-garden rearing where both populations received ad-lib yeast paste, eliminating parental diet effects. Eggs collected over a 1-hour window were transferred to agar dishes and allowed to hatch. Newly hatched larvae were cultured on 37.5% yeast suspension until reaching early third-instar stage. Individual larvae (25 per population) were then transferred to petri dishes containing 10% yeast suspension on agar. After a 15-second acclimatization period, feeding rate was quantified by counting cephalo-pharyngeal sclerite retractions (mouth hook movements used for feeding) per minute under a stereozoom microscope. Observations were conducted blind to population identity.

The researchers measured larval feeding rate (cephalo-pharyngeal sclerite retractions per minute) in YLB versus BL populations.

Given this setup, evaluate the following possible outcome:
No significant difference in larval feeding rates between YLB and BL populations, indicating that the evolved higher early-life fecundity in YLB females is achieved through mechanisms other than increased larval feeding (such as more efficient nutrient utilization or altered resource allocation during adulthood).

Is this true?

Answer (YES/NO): NO